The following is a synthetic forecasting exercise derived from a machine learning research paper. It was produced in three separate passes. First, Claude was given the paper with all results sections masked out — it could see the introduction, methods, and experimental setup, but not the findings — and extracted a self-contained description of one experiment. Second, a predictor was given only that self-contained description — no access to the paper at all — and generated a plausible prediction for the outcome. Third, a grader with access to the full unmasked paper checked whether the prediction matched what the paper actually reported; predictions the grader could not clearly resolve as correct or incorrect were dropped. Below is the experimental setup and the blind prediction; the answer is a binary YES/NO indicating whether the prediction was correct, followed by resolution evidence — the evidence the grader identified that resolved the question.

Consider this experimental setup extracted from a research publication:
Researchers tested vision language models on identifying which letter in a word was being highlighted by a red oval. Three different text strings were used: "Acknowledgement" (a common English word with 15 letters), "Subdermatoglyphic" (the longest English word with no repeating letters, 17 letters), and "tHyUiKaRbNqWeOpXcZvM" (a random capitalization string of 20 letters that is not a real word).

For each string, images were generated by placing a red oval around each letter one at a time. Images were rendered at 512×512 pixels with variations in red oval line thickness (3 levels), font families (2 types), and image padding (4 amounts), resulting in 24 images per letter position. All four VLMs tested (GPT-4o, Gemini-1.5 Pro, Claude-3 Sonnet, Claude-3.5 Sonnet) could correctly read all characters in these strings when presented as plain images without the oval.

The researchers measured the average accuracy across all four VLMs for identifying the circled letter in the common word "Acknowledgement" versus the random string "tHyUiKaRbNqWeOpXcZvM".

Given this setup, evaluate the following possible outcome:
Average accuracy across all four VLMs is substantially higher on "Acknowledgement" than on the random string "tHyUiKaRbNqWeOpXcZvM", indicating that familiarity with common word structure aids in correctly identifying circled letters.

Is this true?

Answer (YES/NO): NO